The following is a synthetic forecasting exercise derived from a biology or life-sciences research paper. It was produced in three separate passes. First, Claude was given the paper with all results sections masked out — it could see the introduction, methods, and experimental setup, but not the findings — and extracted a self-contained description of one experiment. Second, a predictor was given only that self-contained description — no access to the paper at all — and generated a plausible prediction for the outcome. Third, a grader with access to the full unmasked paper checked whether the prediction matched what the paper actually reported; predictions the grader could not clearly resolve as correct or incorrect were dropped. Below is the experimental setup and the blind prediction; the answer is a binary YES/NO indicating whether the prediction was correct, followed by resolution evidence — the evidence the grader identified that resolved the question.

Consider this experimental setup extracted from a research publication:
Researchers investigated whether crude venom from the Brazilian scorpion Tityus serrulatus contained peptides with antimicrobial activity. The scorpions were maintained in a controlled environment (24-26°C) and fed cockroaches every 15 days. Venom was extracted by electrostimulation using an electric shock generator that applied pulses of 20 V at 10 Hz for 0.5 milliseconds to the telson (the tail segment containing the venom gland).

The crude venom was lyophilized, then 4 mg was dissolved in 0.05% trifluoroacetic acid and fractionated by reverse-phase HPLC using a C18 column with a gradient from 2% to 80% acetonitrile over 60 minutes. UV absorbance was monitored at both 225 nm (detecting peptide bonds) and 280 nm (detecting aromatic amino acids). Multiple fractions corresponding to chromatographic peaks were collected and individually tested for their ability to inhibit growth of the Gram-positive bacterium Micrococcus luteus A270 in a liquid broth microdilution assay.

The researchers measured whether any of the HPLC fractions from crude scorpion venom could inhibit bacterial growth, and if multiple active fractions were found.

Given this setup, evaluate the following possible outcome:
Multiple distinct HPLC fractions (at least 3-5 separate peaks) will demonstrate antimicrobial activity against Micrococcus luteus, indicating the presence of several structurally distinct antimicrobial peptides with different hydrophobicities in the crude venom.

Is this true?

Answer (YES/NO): NO